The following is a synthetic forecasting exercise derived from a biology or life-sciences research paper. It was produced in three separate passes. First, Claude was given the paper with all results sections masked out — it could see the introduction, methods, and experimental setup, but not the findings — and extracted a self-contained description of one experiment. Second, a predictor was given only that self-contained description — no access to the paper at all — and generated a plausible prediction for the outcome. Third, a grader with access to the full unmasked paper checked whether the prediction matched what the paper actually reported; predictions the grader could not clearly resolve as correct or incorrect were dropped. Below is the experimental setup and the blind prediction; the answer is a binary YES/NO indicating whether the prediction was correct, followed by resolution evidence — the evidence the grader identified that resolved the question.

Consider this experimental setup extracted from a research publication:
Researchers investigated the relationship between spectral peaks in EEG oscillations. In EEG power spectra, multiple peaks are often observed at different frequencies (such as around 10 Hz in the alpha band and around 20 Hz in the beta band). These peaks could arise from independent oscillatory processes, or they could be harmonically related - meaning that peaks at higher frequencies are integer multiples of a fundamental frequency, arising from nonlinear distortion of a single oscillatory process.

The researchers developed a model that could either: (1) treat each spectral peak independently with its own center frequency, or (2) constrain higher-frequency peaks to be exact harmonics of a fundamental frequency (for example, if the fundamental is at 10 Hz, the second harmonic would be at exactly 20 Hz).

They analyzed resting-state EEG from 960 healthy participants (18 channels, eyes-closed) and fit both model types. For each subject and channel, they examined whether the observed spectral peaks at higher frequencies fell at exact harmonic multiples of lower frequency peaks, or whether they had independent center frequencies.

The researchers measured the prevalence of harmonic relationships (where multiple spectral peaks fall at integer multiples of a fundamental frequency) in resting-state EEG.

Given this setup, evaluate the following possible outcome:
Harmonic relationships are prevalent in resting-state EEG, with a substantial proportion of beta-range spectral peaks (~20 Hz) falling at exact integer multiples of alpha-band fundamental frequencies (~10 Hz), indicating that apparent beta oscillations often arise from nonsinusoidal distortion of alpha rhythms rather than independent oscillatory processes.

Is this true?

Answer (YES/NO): YES